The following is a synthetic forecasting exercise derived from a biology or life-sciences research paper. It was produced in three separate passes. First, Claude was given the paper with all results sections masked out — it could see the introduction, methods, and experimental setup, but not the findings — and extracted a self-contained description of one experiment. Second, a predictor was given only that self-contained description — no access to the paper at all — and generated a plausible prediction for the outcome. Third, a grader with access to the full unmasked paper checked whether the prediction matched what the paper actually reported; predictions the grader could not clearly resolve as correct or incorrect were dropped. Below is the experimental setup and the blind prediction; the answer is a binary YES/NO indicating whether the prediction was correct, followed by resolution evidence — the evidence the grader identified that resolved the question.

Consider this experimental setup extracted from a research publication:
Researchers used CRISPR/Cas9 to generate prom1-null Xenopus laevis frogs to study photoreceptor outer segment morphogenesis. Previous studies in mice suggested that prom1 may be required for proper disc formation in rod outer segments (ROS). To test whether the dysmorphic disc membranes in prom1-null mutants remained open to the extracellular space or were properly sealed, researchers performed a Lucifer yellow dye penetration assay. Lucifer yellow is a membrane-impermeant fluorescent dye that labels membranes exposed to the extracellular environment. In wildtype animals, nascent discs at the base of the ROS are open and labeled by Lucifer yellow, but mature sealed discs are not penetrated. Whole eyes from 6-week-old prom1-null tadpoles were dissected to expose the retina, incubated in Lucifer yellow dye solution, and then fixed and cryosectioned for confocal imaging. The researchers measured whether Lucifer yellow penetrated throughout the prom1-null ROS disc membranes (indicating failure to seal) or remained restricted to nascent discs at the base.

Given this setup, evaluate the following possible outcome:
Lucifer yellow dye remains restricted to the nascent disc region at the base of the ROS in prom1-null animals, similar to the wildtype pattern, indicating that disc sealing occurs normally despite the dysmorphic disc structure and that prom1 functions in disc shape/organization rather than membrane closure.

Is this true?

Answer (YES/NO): YES